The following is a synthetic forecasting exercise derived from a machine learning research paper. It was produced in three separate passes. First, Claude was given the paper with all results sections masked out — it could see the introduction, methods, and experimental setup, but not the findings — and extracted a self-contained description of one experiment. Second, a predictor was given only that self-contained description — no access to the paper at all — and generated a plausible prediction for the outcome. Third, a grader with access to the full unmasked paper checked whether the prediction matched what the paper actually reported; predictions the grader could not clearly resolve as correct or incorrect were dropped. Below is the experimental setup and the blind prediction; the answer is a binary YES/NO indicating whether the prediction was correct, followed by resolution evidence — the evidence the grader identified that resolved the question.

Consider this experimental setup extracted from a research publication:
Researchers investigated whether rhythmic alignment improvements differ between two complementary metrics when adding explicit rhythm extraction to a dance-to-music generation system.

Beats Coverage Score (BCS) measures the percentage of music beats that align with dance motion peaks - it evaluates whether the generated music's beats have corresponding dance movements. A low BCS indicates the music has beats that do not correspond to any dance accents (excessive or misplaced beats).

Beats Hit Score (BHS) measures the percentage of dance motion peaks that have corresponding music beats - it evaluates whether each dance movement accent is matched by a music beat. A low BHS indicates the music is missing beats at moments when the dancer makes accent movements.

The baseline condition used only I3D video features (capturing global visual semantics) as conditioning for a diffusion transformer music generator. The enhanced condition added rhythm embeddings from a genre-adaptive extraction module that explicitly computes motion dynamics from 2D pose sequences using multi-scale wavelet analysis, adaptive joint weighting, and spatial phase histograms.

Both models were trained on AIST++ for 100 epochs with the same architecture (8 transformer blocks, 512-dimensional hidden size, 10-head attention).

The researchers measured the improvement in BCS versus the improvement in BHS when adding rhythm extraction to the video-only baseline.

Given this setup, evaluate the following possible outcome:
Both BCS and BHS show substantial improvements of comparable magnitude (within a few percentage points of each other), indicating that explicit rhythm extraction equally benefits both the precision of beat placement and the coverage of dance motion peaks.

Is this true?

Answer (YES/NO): NO